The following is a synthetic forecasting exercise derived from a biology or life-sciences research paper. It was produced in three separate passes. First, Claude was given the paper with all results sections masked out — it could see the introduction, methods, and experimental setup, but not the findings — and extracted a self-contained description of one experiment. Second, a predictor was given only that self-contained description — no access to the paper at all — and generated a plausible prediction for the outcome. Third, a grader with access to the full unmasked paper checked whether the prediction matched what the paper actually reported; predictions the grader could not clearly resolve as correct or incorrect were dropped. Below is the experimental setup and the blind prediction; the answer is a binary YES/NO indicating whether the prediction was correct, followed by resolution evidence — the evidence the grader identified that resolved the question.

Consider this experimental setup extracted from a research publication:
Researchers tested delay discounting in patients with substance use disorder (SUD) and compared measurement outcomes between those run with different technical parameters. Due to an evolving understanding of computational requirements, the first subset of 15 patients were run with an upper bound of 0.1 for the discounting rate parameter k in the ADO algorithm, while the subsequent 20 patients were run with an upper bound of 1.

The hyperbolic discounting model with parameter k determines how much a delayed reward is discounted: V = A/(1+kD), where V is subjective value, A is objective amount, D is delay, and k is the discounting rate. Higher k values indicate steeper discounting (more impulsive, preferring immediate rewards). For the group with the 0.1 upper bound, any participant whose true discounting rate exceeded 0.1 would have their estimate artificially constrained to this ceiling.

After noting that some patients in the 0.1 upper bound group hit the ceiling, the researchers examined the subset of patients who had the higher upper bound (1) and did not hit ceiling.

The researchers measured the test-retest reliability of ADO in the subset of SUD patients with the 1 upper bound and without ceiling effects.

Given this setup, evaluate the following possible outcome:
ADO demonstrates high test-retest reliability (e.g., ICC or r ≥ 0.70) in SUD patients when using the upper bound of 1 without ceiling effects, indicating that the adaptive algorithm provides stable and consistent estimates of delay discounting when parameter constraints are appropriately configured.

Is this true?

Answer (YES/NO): YES